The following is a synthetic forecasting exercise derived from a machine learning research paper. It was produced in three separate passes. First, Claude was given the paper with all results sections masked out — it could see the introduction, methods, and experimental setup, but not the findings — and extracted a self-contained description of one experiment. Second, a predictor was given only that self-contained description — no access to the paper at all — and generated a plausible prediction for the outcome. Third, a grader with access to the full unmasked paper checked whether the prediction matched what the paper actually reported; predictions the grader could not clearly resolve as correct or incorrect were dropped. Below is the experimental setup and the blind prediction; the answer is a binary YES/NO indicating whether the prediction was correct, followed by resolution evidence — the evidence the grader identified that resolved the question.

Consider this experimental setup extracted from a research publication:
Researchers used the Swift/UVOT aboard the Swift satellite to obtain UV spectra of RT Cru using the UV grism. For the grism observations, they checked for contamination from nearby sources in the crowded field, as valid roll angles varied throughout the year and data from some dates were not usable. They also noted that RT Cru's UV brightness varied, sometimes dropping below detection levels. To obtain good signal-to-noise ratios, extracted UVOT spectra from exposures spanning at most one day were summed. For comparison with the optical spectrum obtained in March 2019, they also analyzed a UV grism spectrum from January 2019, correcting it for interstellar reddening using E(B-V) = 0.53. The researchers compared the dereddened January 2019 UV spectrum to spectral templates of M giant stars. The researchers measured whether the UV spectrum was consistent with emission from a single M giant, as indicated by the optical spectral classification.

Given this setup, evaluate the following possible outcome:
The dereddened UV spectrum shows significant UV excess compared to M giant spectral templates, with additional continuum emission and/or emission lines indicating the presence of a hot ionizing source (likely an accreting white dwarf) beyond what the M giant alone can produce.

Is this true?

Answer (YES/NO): NO